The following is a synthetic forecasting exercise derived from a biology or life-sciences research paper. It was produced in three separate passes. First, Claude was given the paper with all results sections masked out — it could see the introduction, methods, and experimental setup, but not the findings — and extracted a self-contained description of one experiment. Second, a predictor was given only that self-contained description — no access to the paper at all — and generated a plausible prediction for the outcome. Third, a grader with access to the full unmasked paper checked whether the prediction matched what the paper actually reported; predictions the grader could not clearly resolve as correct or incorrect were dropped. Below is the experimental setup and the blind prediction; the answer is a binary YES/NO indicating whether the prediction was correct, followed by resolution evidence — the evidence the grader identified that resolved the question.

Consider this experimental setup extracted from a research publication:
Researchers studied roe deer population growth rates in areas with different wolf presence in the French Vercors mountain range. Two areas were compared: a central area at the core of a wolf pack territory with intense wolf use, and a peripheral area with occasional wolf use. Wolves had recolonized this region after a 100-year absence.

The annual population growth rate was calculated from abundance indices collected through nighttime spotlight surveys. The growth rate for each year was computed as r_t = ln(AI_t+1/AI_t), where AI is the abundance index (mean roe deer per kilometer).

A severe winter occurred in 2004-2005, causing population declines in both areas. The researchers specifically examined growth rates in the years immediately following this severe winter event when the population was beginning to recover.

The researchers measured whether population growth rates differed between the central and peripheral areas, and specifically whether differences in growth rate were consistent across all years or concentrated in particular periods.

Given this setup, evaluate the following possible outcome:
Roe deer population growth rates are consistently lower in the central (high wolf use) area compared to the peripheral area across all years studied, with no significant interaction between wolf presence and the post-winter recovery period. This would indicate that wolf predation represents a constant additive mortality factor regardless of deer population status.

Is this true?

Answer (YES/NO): NO